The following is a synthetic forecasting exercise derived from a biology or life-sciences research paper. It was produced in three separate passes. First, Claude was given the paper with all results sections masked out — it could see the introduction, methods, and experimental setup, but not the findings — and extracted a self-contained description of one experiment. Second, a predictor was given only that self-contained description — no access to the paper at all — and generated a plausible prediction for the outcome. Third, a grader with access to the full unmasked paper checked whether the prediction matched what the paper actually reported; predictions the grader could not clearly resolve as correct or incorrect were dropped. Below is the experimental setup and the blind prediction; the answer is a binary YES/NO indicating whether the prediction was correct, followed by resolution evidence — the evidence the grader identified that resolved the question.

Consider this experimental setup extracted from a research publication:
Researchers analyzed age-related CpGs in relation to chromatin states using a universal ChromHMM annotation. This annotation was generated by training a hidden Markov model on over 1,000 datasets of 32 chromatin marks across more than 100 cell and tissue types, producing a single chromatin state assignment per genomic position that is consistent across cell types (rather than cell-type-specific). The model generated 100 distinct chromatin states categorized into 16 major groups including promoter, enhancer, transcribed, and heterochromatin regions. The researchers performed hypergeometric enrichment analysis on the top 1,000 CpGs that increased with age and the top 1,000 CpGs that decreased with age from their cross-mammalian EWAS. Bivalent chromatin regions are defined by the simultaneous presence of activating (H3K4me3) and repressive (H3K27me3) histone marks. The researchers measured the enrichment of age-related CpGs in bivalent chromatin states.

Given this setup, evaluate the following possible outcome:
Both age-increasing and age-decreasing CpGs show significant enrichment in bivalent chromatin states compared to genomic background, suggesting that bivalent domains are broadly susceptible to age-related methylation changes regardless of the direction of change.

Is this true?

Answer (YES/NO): NO